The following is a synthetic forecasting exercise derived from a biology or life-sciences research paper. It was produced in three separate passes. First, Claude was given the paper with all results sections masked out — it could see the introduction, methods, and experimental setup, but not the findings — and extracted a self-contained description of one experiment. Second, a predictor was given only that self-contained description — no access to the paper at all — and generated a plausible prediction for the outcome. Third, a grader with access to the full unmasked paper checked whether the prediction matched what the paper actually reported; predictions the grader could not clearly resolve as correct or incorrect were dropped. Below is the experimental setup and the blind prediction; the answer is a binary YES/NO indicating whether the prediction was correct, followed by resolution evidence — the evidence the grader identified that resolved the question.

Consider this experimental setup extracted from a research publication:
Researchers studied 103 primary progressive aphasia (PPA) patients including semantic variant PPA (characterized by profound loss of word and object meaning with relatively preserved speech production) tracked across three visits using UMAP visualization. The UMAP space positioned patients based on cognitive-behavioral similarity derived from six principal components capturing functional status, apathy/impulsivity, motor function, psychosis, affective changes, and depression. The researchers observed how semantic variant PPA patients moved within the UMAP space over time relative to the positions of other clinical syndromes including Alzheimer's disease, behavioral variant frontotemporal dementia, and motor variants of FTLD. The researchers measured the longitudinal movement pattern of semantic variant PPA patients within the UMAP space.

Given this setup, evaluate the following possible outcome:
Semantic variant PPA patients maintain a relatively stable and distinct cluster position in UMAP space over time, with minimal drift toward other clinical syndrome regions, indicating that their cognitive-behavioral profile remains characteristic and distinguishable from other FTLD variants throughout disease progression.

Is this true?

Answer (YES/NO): NO